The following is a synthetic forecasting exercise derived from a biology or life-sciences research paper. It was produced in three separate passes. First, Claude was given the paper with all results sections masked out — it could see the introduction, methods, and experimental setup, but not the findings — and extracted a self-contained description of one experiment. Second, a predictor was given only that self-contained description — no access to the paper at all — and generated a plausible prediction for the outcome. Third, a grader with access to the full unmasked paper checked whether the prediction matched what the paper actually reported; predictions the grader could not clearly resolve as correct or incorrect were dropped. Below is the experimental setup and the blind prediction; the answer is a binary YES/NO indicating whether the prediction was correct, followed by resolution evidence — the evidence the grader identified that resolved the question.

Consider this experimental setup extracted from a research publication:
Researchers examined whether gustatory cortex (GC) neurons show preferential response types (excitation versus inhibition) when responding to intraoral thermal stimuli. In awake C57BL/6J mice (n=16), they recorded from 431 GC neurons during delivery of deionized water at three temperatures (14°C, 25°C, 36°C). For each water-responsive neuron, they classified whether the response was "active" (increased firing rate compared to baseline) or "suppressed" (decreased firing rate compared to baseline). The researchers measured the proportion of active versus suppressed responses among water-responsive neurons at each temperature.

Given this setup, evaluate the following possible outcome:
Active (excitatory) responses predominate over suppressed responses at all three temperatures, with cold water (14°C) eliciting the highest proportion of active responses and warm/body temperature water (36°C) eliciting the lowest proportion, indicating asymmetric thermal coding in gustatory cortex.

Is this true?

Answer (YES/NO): NO